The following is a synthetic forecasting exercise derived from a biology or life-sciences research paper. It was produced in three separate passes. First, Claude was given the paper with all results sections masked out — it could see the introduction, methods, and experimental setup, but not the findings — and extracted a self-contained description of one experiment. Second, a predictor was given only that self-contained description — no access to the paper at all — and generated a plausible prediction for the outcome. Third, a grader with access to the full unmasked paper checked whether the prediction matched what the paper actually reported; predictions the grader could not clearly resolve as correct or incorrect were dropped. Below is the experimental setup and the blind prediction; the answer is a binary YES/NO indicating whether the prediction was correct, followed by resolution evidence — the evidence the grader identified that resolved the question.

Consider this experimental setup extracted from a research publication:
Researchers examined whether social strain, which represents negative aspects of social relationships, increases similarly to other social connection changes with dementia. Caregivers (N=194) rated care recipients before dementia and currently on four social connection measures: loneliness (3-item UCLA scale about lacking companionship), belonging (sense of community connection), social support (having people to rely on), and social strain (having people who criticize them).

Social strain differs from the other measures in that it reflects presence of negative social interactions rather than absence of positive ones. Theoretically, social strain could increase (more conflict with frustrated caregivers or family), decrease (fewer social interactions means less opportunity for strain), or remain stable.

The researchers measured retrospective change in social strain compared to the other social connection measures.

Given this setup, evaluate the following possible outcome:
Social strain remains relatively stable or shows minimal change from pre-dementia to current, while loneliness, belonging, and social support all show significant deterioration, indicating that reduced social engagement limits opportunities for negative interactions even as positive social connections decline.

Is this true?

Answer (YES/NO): YES